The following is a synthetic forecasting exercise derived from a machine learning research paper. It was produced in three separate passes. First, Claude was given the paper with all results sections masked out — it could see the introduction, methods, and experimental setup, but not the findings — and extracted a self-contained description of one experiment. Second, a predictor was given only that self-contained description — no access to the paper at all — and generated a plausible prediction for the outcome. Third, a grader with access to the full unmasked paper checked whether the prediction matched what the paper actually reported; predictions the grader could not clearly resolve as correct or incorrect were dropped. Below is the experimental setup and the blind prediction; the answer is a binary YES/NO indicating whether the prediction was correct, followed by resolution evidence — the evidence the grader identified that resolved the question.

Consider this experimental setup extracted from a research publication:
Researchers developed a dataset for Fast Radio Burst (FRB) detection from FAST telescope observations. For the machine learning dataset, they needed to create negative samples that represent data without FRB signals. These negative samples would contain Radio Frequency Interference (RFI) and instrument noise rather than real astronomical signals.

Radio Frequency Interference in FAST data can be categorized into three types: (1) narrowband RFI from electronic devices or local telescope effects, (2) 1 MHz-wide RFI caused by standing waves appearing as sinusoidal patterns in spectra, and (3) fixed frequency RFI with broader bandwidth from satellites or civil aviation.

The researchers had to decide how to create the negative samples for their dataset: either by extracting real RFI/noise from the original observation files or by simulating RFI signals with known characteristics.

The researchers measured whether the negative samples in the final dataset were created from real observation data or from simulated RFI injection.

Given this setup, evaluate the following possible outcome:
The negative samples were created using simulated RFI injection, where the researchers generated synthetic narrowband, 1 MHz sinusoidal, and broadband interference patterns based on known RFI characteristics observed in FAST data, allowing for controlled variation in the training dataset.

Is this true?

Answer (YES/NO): NO